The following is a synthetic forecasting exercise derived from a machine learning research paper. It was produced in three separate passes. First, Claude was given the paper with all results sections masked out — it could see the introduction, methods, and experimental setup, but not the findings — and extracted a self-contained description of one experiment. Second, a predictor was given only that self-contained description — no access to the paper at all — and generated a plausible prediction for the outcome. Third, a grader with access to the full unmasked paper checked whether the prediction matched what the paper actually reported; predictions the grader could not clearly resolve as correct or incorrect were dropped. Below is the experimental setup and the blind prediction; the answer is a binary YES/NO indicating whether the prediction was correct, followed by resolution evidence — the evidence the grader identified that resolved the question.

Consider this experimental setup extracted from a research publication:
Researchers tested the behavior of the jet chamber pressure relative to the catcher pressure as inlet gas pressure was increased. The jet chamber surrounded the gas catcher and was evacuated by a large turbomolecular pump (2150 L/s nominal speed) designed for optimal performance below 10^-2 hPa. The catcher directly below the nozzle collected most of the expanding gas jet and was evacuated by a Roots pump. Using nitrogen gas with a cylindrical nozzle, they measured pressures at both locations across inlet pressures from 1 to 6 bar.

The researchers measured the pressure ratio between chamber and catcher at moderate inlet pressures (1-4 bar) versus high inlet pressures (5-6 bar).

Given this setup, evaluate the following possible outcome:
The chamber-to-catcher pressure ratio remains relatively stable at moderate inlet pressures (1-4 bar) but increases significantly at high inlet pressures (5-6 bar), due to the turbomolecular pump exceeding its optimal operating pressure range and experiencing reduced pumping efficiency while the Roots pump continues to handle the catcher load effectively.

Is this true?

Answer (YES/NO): YES